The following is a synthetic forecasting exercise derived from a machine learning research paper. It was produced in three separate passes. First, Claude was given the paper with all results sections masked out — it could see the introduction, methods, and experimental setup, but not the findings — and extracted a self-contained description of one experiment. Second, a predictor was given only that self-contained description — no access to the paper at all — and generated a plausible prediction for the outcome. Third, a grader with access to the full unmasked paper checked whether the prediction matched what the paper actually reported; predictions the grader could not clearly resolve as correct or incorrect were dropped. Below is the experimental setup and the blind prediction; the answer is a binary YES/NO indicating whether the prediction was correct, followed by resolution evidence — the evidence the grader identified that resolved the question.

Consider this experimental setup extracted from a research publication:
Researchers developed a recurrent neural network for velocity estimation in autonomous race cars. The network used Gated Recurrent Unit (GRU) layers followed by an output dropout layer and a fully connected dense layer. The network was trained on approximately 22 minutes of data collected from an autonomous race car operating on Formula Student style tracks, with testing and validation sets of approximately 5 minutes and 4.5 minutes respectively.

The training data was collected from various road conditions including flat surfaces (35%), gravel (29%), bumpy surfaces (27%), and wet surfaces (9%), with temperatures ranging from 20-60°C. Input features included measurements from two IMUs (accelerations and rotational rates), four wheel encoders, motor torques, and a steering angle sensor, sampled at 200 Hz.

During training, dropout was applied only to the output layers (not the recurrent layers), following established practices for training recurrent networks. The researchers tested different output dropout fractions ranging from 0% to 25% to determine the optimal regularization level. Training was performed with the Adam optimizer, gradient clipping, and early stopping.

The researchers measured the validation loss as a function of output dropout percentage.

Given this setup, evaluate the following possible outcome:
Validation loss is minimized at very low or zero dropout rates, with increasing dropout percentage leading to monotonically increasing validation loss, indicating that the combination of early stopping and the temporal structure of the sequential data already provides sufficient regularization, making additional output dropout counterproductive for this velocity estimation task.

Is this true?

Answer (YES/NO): NO